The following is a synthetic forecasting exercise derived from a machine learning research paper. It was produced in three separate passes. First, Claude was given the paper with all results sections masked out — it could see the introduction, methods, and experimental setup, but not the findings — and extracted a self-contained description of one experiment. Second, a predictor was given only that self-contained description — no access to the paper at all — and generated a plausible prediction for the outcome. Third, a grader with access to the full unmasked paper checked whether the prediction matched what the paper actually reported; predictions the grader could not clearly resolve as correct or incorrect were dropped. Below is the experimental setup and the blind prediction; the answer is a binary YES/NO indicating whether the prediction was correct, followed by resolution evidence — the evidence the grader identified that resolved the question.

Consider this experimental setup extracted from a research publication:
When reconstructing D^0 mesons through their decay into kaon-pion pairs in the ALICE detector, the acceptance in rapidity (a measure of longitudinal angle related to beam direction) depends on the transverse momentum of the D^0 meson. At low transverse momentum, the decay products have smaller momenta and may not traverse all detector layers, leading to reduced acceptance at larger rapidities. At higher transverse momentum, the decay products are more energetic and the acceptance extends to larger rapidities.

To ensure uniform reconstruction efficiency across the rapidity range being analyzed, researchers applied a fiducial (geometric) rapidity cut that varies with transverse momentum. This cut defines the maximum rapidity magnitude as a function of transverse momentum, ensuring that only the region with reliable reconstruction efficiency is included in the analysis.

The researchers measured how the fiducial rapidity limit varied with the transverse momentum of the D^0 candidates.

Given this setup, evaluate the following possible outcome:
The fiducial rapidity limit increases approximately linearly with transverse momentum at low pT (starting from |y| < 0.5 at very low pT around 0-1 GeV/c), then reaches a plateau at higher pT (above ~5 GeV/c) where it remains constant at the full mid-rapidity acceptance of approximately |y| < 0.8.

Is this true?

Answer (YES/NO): NO